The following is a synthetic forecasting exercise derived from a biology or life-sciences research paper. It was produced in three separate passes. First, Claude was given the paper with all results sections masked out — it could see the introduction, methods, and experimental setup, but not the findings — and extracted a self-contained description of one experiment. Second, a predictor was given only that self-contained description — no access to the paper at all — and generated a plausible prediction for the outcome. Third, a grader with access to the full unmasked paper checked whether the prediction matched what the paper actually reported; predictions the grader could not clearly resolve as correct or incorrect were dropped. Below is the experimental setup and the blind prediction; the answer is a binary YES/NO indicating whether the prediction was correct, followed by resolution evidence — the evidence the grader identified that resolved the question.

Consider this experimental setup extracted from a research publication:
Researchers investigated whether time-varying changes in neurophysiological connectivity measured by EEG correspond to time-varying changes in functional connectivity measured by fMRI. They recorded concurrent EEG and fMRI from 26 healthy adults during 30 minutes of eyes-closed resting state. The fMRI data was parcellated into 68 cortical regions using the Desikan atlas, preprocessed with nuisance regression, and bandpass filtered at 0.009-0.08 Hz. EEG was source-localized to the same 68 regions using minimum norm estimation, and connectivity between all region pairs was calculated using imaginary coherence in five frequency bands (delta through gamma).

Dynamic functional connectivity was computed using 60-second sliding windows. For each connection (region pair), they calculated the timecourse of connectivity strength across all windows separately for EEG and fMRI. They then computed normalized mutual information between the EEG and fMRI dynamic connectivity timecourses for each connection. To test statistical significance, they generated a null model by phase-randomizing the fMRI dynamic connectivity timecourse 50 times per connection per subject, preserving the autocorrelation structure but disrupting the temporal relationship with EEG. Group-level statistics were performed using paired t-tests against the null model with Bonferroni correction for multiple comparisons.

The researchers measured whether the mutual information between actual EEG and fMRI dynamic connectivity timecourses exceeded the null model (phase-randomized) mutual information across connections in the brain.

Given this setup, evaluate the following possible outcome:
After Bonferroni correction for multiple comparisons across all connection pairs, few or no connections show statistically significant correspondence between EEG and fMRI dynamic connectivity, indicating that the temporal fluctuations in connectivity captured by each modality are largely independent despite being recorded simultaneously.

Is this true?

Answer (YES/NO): NO